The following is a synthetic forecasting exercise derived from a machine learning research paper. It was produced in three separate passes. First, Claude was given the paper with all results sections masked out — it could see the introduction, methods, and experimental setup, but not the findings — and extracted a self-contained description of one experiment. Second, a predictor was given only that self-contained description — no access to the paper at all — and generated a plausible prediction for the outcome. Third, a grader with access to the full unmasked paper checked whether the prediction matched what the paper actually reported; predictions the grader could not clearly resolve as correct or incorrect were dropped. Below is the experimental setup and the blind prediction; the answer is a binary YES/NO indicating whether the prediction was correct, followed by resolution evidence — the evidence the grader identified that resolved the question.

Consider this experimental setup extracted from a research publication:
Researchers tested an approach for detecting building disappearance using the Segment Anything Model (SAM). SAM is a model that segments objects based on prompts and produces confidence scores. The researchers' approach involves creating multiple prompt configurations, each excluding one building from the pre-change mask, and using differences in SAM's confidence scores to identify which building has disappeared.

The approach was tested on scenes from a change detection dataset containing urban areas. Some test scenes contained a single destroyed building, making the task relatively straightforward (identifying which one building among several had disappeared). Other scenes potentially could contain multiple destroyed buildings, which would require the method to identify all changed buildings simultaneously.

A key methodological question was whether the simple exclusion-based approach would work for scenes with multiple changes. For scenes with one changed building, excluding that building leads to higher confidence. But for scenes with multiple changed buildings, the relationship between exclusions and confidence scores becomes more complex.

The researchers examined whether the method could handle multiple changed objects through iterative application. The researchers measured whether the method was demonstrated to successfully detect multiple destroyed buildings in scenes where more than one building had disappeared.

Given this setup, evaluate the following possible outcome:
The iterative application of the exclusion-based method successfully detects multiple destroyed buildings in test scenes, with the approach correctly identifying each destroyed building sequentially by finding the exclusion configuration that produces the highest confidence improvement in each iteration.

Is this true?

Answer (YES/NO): NO